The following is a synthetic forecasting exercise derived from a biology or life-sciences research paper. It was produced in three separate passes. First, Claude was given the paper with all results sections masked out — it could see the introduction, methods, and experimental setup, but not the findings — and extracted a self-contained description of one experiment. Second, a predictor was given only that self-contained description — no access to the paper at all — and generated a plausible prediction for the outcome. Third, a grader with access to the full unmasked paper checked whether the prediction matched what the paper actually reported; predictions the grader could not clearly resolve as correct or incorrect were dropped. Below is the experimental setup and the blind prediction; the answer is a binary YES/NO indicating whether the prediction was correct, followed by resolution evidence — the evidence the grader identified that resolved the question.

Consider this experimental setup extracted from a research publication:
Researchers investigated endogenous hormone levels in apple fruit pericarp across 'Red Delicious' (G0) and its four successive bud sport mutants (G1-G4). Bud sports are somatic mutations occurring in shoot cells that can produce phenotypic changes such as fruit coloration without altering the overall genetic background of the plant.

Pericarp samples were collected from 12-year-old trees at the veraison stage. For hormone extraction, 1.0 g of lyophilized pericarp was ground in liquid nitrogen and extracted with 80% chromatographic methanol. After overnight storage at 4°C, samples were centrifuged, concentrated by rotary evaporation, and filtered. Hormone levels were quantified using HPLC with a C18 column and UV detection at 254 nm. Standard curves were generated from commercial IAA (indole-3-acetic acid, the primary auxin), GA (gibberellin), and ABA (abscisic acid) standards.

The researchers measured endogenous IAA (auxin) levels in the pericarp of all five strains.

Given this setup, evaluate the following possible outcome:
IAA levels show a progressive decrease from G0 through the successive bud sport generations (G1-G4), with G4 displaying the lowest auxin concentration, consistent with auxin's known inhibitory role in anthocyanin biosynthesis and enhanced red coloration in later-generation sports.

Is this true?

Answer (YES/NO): NO